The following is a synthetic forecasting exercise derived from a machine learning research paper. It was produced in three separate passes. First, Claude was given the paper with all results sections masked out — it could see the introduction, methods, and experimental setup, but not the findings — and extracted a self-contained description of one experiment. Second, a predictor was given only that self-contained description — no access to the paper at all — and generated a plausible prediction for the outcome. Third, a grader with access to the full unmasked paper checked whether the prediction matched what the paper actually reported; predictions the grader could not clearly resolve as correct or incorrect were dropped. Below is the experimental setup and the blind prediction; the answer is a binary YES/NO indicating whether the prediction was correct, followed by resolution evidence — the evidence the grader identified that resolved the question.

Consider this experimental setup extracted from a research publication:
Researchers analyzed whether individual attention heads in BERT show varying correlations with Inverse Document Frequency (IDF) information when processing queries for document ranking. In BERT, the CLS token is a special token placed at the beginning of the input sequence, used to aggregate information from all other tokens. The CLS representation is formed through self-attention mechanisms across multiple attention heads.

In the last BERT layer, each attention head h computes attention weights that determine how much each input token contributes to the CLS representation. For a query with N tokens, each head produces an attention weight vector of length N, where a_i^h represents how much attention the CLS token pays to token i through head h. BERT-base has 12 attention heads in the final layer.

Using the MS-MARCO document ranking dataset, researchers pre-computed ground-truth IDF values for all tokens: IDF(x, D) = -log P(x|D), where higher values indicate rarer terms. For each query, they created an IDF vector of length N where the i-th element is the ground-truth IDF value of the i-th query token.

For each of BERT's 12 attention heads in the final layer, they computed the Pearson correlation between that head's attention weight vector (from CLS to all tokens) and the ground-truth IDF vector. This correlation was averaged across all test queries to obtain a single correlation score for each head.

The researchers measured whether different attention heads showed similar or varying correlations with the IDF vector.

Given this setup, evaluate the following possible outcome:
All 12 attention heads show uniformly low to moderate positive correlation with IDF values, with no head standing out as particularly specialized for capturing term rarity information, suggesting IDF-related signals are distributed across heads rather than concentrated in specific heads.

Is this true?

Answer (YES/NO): NO